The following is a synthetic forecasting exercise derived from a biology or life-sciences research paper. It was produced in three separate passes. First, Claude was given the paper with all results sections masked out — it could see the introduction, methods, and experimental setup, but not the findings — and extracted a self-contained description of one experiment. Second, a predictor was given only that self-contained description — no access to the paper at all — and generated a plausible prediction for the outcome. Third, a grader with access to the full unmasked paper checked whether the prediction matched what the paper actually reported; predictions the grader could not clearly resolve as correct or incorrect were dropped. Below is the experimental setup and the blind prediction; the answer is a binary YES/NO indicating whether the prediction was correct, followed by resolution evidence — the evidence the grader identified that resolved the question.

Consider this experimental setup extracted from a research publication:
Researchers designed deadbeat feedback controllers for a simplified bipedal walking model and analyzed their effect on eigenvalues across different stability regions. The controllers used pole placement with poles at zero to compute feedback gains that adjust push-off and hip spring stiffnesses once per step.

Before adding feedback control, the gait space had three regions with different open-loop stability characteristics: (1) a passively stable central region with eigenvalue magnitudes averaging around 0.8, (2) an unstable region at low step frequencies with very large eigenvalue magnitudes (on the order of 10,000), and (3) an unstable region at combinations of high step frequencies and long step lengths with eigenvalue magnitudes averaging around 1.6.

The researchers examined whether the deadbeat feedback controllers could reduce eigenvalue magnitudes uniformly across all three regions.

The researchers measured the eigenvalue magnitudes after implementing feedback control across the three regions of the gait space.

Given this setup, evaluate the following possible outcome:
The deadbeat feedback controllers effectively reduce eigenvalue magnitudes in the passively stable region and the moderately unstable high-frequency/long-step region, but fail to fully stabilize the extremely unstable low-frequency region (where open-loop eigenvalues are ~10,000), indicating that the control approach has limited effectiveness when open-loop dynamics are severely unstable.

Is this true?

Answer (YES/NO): NO